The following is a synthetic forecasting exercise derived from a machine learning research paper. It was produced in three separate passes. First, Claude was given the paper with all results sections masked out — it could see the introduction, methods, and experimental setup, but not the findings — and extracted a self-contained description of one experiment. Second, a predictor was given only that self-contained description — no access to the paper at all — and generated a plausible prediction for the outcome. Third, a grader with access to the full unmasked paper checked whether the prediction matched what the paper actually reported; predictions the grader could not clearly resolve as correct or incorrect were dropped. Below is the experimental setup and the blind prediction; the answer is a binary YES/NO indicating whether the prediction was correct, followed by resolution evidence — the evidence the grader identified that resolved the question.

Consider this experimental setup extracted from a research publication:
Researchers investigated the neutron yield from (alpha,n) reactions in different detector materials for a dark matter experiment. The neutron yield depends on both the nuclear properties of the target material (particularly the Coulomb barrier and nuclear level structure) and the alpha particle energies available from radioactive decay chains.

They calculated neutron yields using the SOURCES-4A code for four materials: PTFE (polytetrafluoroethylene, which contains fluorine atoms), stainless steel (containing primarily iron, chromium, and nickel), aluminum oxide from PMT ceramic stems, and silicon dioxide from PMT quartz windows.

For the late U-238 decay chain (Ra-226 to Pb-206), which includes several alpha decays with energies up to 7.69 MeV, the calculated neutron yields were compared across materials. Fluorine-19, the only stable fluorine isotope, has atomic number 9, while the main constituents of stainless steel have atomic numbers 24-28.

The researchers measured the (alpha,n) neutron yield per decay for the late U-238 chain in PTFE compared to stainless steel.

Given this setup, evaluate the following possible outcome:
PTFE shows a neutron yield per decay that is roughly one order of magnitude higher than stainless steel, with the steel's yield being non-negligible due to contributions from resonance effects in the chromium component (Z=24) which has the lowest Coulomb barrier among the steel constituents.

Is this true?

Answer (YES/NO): NO